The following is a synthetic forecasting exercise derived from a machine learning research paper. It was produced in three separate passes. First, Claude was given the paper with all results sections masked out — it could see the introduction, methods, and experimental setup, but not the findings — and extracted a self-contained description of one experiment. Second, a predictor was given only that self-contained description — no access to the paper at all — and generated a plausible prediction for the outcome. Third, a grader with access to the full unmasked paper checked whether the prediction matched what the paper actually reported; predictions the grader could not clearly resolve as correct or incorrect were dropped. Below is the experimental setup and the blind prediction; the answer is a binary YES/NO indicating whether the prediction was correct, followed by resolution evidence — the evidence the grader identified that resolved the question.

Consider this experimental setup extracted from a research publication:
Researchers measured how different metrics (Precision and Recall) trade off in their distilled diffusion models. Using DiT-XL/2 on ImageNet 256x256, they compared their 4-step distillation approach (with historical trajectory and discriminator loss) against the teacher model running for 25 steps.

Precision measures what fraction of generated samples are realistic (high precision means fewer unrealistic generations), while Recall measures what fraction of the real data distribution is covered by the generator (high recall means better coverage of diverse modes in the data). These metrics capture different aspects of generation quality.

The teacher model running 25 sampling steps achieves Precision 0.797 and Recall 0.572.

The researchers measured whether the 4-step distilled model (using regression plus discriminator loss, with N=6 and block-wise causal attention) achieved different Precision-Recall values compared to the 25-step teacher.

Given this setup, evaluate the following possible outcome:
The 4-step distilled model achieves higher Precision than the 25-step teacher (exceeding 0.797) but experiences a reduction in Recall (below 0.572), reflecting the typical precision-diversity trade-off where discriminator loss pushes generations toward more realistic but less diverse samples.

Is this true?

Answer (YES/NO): NO